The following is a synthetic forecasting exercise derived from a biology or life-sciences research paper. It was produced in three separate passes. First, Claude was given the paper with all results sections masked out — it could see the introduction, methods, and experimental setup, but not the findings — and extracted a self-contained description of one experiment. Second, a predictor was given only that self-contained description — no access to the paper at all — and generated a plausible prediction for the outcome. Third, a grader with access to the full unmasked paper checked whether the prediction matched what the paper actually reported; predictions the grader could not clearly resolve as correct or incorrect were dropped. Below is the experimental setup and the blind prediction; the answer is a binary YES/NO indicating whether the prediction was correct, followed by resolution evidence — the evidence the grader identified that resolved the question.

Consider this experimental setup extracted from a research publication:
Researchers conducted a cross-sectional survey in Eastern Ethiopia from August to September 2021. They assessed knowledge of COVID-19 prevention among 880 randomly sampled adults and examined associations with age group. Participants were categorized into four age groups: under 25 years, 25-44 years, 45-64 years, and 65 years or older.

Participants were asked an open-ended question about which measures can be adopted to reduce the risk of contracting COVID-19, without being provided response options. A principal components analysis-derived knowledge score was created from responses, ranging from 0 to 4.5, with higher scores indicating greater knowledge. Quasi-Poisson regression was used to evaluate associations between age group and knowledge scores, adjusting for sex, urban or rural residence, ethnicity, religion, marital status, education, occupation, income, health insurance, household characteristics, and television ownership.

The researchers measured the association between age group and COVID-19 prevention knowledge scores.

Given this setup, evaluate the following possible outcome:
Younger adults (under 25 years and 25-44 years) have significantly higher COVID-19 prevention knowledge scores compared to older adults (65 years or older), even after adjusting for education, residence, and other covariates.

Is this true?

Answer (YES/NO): NO